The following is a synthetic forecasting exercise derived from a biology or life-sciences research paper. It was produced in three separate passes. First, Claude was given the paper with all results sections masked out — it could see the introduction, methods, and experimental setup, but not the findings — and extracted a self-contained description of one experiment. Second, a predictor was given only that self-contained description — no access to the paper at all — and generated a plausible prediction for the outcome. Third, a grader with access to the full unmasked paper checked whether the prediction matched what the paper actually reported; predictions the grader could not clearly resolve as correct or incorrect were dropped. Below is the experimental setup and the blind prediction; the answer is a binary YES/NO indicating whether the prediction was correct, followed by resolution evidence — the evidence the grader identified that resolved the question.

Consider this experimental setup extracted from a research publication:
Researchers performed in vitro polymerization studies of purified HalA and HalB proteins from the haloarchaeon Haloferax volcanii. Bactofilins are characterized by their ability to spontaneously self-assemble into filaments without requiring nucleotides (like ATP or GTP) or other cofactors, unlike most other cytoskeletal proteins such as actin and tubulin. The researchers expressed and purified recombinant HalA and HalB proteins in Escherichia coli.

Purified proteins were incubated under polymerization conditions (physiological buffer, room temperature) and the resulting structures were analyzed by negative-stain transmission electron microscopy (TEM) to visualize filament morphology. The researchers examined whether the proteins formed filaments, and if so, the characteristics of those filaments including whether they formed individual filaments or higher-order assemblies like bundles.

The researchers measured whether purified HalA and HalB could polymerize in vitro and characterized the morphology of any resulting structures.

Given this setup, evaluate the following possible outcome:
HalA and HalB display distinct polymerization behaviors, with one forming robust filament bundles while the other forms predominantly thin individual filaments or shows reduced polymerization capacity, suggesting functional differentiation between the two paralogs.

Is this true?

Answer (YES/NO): NO